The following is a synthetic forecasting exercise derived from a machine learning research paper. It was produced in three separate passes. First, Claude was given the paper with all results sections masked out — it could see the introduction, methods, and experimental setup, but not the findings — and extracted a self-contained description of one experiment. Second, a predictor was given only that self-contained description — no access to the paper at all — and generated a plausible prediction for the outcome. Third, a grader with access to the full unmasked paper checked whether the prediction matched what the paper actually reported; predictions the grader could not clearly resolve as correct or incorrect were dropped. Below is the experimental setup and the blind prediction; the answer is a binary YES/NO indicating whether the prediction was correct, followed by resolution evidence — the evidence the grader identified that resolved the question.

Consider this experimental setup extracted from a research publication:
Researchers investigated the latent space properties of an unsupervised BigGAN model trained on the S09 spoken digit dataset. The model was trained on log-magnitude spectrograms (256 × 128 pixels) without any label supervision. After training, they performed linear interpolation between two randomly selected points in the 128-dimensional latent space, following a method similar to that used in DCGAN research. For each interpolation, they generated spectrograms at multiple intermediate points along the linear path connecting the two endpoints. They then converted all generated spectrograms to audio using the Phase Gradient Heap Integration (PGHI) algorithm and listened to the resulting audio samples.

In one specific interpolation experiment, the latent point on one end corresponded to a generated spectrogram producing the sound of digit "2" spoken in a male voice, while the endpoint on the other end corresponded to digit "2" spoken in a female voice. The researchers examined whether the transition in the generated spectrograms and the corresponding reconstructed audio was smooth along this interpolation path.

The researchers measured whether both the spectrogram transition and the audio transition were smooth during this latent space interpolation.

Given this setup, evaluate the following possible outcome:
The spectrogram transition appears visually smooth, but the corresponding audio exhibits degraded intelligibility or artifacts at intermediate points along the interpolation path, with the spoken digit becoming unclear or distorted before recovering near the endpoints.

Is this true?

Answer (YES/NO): NO